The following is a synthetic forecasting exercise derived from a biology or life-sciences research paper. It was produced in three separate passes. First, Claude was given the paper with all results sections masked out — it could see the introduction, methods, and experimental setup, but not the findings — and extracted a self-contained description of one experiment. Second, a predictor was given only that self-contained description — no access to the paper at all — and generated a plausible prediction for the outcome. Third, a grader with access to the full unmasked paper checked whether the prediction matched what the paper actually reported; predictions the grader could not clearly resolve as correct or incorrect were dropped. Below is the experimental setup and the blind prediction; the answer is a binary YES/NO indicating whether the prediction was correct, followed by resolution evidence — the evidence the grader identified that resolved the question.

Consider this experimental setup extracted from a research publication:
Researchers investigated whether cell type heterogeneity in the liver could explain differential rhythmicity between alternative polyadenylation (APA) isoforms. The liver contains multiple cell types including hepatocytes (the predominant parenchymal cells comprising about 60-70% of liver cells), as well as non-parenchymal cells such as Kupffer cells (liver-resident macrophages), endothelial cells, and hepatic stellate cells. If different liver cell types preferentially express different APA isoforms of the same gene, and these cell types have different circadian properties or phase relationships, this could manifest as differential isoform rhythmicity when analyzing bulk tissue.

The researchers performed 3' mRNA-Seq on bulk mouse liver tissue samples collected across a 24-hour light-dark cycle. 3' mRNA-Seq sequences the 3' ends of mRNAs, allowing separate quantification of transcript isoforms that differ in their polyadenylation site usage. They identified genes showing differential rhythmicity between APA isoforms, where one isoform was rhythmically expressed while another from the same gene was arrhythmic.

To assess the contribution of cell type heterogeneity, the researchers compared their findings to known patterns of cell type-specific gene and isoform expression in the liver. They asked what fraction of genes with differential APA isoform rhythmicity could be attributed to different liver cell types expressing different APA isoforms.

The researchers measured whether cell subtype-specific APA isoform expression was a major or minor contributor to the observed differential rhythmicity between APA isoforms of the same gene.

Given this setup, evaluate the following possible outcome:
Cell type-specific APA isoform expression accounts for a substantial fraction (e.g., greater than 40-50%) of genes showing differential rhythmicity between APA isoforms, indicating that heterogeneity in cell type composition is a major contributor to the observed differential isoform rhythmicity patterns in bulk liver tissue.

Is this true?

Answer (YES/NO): NO